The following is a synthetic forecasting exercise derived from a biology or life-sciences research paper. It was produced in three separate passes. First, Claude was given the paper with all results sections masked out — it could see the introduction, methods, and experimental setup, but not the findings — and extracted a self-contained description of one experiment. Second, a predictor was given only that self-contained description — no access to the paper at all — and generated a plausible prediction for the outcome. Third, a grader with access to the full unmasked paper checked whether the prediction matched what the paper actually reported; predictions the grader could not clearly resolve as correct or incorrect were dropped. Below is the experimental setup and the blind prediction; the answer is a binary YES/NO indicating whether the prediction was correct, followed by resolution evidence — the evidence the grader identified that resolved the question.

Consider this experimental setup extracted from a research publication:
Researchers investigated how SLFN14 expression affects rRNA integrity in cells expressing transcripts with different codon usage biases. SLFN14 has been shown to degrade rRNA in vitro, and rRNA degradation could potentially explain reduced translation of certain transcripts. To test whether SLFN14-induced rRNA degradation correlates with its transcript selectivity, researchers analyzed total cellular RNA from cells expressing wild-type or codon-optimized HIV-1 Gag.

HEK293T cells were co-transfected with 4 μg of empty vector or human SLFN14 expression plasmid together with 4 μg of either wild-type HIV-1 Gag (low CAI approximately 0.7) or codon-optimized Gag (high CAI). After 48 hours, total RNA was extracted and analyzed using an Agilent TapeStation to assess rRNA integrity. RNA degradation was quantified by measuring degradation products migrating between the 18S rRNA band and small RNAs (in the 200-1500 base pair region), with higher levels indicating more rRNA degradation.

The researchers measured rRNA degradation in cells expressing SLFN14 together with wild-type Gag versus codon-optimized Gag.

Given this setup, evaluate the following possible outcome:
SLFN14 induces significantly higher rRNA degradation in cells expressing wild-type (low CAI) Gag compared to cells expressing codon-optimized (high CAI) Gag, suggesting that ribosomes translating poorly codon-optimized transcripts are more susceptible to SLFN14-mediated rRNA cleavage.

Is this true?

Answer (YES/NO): YES